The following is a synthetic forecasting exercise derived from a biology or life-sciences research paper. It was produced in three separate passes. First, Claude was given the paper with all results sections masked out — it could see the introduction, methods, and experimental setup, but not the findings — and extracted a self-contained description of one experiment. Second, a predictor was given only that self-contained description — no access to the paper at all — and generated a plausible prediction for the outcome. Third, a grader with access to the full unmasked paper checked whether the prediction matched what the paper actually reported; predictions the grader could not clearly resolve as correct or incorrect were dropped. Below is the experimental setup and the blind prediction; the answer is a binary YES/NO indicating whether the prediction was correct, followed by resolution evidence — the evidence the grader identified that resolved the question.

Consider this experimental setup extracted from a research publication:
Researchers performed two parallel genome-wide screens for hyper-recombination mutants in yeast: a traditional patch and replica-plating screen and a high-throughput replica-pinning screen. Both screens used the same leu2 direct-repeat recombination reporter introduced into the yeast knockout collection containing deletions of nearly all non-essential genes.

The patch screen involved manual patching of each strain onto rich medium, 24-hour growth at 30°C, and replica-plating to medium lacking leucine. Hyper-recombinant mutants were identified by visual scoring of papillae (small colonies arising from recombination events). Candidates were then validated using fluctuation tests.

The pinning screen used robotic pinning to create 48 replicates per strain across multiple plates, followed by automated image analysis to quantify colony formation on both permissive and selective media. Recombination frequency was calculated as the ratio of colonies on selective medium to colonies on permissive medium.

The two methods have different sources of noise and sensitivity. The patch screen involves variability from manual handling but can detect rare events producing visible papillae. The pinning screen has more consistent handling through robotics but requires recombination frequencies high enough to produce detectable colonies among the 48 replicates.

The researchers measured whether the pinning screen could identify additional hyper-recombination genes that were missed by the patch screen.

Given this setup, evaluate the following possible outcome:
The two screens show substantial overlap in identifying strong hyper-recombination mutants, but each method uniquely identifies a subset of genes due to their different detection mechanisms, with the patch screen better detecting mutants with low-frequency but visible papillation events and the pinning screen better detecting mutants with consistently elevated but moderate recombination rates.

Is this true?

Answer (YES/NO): NO